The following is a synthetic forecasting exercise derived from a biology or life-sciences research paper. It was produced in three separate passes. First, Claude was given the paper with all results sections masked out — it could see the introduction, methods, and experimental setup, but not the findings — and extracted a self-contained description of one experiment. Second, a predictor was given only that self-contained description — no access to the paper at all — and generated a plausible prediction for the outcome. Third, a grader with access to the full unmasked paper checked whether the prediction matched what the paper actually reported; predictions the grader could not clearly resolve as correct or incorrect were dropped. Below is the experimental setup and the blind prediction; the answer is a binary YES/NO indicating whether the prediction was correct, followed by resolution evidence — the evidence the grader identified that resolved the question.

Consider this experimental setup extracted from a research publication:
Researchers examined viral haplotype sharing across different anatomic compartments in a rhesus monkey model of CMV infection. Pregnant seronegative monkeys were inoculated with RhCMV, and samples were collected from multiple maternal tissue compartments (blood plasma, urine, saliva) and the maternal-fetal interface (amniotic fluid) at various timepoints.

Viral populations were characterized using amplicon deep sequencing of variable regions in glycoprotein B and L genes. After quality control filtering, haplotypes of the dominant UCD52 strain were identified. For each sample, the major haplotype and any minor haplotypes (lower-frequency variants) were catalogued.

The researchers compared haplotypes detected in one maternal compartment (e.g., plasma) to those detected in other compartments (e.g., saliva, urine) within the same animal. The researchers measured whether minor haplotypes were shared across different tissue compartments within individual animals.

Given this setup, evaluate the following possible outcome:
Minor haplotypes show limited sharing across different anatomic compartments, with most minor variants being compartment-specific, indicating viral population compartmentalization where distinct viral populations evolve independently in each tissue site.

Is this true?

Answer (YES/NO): NO